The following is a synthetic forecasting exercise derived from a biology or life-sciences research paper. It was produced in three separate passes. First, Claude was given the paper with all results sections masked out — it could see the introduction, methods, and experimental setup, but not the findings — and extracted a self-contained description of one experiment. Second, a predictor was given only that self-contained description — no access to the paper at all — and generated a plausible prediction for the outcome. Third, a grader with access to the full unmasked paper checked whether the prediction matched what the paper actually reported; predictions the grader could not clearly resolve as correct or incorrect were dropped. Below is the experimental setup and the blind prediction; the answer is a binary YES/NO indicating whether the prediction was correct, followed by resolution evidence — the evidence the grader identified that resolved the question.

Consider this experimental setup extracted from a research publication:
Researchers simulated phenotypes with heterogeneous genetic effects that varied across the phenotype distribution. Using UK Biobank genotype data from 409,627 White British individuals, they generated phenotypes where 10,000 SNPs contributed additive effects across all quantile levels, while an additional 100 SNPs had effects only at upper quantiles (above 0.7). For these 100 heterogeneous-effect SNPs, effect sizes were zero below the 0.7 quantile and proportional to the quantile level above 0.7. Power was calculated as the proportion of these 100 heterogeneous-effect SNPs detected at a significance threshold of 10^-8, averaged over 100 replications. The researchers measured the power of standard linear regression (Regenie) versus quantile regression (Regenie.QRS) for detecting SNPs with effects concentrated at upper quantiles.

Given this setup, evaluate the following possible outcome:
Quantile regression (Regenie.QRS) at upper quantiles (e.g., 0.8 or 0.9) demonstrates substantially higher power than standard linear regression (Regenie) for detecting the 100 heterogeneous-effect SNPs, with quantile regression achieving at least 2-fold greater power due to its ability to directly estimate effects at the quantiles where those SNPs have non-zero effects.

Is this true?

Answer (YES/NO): NO